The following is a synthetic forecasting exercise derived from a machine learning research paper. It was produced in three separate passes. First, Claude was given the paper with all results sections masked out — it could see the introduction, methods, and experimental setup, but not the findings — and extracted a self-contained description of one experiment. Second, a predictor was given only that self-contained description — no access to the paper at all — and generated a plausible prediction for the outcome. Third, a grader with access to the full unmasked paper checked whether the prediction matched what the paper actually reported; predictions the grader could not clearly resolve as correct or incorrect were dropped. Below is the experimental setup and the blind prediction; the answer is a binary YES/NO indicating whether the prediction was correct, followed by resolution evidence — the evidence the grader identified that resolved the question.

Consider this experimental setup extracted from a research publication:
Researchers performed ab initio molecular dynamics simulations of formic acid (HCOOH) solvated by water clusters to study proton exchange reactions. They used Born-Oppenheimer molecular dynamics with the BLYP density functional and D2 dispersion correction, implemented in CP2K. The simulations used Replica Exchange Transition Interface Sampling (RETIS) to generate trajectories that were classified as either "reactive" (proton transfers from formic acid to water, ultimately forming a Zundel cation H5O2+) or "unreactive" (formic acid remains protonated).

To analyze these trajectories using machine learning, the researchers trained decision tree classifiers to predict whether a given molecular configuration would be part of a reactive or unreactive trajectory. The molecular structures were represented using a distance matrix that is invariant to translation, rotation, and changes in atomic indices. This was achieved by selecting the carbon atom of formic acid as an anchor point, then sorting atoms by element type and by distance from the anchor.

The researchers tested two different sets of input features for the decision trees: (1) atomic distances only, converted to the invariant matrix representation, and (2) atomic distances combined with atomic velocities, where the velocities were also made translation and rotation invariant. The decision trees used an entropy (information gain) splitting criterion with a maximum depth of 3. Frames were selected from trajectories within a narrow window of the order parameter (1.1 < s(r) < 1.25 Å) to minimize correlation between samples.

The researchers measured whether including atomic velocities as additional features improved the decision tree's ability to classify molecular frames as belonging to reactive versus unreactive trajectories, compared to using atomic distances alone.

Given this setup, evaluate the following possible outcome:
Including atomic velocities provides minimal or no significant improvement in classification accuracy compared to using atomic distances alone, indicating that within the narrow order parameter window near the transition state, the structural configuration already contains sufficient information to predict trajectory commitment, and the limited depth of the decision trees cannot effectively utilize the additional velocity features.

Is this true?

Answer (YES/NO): YES